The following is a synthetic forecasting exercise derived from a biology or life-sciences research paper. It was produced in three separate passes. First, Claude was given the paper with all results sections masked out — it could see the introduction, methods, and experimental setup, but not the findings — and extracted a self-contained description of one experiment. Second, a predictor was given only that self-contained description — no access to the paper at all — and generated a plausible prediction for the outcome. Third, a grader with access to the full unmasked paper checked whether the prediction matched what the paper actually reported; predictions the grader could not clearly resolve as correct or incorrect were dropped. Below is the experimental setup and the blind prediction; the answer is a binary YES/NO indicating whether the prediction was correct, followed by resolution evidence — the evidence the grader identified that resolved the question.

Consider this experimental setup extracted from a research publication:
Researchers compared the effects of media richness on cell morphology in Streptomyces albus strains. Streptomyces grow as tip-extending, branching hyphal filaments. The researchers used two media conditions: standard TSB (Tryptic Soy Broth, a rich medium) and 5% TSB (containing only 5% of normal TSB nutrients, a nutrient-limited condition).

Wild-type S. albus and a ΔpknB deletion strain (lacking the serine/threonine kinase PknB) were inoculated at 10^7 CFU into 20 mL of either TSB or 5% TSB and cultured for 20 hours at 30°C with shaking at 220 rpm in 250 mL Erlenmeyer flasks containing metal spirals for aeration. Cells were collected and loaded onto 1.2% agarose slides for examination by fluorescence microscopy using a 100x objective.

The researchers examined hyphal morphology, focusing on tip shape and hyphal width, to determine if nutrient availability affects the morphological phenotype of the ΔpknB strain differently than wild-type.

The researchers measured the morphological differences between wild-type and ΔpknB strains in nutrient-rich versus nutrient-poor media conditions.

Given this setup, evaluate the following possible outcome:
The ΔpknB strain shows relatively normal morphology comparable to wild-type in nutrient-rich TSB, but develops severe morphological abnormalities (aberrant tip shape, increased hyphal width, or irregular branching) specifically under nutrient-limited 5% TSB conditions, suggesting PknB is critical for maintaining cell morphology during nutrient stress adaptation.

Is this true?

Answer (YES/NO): NO